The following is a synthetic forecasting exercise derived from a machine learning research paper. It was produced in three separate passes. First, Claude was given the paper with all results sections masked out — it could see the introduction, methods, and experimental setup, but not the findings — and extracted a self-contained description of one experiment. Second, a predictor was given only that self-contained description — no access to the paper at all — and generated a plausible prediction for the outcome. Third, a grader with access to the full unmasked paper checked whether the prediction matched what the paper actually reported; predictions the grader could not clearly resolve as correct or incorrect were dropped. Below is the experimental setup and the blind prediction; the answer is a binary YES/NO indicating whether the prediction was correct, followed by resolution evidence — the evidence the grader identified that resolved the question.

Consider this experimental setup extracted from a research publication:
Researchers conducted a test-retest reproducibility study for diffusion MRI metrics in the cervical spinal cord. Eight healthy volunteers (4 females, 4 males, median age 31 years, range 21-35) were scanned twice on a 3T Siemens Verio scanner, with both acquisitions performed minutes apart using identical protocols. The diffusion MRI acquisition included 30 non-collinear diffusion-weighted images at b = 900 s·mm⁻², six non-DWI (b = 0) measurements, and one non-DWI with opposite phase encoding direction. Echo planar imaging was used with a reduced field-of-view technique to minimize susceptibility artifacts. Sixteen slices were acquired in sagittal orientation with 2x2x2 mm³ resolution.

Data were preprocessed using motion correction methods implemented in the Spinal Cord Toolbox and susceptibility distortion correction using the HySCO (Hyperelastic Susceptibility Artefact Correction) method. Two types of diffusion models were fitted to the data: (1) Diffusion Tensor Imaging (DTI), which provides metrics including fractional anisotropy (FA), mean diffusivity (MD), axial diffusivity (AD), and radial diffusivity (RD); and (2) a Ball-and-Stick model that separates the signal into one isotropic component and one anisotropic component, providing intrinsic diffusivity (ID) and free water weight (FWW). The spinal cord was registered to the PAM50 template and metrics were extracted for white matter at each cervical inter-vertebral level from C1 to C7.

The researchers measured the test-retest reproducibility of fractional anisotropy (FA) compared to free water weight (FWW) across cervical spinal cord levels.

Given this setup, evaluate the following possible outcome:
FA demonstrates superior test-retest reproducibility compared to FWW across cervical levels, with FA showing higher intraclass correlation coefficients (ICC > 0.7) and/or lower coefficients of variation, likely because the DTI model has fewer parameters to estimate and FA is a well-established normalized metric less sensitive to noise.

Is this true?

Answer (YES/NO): NO